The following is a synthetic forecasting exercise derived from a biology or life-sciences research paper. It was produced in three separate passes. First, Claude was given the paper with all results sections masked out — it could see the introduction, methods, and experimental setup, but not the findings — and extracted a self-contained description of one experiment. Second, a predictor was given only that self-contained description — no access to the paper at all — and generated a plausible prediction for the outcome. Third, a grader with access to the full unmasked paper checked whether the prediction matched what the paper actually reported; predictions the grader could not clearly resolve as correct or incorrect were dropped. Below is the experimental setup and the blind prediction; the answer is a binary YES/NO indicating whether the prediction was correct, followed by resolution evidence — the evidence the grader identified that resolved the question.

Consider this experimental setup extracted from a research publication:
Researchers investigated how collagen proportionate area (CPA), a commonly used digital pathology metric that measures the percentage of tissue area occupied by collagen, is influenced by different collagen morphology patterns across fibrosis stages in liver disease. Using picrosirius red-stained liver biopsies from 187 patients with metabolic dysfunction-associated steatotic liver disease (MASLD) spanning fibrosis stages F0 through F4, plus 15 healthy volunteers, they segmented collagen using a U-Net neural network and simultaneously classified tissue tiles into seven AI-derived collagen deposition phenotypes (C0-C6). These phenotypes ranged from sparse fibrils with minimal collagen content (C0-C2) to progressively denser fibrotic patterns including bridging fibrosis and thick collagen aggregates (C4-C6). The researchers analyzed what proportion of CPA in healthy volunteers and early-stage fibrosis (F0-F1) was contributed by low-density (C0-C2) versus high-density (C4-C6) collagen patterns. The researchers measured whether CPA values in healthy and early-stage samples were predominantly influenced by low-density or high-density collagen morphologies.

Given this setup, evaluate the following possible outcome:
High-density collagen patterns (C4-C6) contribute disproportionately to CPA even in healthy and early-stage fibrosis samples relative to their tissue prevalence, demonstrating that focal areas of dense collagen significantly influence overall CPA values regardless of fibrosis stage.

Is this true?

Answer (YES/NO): NO